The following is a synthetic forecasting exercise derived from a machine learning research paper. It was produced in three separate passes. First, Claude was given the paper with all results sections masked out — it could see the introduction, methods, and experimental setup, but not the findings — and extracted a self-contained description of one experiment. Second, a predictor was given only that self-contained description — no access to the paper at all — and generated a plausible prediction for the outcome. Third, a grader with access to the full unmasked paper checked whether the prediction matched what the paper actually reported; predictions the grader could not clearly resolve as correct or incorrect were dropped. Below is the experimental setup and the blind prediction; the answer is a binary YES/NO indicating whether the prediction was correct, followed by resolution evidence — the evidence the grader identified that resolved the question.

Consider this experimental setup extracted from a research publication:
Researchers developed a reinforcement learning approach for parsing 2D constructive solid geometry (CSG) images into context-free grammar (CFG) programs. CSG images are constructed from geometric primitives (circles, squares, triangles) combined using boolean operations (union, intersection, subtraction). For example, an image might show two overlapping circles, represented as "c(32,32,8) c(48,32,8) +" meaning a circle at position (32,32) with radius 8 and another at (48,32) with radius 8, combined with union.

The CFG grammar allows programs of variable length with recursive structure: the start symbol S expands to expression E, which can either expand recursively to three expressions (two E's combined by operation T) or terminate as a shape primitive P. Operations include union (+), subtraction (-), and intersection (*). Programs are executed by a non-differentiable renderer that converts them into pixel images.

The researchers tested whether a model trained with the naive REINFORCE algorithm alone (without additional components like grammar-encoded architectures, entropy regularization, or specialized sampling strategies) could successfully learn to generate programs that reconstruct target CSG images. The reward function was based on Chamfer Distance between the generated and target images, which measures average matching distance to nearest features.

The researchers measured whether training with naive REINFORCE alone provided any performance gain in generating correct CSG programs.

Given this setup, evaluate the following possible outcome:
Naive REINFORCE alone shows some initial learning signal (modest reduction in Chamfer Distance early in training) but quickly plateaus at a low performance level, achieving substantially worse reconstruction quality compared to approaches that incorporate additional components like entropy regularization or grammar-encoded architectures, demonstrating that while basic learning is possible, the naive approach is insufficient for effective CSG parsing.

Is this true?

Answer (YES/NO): NO